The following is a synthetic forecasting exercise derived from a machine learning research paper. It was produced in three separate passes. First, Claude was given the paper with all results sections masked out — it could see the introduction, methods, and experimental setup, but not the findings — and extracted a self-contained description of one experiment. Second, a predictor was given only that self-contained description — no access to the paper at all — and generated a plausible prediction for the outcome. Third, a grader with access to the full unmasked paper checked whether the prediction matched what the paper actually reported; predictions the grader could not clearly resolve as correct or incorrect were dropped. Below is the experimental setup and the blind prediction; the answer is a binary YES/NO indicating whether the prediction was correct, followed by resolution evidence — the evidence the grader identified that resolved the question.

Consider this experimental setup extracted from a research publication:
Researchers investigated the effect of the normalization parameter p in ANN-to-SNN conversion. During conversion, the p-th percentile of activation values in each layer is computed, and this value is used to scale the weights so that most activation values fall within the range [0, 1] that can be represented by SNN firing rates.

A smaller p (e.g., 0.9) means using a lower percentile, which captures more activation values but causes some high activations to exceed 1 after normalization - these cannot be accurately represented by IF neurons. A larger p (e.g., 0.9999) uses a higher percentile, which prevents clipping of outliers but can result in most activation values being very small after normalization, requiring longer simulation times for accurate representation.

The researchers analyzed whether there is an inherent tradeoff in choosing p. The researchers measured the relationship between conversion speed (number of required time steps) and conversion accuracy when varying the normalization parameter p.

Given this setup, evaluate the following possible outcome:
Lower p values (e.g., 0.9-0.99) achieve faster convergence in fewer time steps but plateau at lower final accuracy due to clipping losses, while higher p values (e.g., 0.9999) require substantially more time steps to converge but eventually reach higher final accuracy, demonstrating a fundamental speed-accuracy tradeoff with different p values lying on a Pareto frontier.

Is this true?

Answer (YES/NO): NO